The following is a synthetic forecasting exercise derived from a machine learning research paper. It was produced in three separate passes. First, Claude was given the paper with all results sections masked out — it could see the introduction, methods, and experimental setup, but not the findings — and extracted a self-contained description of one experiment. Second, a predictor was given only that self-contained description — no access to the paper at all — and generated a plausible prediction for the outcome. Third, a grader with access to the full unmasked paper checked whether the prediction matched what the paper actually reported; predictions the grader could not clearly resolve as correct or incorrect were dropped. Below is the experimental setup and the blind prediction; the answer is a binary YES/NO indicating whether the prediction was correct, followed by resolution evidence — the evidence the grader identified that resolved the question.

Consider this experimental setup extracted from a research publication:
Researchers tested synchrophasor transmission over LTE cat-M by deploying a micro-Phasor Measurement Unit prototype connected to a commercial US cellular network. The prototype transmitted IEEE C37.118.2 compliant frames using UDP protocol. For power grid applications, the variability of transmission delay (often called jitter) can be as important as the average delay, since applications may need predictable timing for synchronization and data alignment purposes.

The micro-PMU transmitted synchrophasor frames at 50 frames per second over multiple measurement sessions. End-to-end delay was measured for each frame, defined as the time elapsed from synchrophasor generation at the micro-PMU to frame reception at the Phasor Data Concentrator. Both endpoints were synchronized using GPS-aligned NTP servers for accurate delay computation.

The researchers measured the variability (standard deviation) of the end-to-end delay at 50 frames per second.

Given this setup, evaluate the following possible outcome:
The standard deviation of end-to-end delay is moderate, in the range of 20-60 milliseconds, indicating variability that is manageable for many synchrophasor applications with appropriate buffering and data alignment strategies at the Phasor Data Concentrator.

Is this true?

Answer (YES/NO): NO